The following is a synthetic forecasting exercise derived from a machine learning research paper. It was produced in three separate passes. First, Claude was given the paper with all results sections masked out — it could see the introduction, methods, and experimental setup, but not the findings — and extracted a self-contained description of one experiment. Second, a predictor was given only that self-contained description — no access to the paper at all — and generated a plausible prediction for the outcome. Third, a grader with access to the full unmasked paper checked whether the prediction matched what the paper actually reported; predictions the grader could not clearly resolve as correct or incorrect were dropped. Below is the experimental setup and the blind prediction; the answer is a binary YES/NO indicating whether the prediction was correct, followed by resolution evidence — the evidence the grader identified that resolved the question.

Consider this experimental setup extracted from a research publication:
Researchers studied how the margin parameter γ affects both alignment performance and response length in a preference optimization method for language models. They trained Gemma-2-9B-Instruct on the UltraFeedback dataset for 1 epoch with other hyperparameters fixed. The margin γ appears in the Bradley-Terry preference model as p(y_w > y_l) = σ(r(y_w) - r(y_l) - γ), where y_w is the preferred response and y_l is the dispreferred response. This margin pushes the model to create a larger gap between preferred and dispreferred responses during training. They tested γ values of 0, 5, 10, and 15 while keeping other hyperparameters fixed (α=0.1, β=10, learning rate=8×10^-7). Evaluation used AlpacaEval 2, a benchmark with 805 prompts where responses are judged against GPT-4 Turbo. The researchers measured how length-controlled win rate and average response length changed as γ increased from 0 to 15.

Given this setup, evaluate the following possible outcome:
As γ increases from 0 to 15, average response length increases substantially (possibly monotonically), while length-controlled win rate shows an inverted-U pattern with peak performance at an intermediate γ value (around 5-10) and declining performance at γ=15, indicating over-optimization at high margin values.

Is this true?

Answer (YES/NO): YES